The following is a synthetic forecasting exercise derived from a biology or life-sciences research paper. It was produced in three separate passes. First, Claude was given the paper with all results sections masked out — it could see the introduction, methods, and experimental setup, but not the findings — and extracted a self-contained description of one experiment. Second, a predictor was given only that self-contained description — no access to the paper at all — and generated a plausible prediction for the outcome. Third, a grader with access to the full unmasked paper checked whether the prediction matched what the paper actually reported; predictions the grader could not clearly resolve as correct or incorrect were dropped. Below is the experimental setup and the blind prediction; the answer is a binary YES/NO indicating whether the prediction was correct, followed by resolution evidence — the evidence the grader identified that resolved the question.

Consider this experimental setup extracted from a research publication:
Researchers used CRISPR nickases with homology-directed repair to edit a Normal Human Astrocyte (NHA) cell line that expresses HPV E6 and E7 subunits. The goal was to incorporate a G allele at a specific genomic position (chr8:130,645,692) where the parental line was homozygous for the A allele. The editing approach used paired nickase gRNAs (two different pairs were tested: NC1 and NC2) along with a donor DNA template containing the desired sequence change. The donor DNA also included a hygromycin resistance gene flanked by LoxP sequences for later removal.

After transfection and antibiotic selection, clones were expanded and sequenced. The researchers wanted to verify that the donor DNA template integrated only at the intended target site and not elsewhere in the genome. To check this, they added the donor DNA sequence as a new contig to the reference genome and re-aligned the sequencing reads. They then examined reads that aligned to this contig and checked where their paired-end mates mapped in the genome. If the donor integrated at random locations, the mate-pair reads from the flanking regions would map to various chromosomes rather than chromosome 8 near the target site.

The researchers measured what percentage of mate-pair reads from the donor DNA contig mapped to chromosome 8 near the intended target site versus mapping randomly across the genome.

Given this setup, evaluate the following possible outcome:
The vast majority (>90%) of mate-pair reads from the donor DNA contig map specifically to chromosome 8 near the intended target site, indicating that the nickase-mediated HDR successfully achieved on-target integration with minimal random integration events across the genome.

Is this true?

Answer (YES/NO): YES